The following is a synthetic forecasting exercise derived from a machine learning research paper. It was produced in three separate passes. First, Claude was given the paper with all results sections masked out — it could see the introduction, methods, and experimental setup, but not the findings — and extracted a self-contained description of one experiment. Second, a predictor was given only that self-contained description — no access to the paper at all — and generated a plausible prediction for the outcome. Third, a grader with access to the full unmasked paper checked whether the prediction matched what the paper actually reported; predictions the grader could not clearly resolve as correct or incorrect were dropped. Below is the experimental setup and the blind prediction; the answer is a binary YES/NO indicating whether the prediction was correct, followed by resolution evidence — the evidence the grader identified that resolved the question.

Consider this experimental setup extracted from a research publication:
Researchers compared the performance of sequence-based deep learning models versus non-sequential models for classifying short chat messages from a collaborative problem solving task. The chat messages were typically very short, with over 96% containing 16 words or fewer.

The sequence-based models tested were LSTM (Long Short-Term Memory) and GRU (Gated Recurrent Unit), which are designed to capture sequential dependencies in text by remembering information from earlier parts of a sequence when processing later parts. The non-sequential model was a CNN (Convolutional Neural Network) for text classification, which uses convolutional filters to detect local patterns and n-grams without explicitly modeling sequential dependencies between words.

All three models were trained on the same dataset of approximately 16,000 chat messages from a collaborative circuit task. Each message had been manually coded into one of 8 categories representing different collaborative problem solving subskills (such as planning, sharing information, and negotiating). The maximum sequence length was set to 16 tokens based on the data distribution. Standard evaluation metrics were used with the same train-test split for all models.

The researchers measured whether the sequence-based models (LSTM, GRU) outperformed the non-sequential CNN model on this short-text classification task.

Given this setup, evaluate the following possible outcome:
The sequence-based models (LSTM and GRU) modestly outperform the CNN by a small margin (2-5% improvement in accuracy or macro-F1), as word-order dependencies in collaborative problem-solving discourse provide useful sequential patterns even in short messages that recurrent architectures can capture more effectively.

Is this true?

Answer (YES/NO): NO